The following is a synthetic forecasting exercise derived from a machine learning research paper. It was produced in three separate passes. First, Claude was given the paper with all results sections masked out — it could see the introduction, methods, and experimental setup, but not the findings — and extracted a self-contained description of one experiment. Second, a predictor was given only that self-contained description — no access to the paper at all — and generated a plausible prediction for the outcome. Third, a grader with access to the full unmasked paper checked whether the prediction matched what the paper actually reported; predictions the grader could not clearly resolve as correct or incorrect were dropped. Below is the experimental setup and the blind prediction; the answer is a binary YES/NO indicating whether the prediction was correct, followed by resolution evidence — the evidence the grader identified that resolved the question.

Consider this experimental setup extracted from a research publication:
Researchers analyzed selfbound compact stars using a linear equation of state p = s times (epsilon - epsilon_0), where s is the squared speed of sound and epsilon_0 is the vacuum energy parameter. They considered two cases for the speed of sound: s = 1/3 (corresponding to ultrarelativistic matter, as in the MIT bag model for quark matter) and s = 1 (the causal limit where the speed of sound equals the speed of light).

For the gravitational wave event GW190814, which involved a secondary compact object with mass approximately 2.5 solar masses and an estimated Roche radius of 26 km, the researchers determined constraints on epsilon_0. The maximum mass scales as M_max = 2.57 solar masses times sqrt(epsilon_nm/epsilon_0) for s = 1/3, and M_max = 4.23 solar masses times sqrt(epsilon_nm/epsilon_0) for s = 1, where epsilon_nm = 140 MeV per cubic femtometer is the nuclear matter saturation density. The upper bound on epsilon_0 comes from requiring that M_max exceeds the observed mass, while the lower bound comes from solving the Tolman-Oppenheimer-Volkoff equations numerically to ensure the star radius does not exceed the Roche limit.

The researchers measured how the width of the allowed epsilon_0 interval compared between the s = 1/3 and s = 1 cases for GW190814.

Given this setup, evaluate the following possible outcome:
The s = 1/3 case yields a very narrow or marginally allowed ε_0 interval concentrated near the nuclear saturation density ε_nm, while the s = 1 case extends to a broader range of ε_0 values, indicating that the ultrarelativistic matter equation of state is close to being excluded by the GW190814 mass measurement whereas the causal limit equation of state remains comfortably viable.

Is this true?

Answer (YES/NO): NO